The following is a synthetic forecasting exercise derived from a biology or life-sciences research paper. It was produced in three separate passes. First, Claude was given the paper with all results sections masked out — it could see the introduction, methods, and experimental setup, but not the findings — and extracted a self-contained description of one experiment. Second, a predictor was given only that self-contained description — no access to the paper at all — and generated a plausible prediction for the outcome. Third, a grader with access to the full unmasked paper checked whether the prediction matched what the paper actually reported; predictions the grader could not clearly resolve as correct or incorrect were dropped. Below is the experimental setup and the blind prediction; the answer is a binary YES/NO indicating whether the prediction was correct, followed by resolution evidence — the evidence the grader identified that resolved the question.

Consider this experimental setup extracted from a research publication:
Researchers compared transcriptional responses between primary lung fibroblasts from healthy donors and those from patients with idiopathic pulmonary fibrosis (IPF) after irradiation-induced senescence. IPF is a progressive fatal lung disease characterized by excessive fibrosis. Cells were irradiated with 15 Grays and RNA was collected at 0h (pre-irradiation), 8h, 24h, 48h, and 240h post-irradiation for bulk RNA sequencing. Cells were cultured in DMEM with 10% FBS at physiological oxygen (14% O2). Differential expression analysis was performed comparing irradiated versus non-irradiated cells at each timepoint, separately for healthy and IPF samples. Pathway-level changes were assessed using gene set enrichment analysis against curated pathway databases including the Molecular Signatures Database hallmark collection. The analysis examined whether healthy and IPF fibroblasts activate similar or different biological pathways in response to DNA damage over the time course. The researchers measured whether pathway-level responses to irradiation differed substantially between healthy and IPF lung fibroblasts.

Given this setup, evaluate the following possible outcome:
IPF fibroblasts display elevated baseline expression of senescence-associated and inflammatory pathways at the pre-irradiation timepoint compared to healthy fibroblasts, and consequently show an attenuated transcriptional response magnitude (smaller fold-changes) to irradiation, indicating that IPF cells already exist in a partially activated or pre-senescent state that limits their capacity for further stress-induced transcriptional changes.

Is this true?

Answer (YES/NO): NO